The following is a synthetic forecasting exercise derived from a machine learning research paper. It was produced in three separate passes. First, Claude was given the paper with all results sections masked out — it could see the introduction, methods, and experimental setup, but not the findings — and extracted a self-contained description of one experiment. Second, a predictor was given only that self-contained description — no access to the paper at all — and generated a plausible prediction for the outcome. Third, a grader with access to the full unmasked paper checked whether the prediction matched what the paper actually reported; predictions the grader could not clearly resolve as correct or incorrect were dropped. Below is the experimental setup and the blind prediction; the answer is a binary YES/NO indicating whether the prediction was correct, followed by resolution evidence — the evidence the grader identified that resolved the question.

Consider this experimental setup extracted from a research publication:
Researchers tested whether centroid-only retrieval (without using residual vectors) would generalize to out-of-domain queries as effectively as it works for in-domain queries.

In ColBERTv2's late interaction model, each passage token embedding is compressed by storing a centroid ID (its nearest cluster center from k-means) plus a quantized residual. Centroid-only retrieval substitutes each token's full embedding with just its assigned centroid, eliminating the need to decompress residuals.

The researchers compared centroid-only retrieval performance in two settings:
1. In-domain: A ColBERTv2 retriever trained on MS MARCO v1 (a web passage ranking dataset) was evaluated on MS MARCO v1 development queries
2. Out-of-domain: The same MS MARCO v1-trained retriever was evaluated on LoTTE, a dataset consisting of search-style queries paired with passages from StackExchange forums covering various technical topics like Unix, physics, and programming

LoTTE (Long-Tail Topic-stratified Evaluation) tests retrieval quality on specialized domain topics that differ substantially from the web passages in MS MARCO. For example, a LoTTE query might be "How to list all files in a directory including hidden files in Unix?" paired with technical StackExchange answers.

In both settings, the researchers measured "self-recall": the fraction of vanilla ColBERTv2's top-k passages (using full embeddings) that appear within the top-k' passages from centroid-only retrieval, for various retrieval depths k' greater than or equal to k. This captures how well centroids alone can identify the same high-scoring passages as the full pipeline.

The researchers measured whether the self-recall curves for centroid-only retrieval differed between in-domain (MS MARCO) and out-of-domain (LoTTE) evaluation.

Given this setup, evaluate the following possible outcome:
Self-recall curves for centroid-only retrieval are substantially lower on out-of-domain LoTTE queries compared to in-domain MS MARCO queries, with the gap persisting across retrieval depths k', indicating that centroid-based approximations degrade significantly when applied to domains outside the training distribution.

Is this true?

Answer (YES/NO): NO